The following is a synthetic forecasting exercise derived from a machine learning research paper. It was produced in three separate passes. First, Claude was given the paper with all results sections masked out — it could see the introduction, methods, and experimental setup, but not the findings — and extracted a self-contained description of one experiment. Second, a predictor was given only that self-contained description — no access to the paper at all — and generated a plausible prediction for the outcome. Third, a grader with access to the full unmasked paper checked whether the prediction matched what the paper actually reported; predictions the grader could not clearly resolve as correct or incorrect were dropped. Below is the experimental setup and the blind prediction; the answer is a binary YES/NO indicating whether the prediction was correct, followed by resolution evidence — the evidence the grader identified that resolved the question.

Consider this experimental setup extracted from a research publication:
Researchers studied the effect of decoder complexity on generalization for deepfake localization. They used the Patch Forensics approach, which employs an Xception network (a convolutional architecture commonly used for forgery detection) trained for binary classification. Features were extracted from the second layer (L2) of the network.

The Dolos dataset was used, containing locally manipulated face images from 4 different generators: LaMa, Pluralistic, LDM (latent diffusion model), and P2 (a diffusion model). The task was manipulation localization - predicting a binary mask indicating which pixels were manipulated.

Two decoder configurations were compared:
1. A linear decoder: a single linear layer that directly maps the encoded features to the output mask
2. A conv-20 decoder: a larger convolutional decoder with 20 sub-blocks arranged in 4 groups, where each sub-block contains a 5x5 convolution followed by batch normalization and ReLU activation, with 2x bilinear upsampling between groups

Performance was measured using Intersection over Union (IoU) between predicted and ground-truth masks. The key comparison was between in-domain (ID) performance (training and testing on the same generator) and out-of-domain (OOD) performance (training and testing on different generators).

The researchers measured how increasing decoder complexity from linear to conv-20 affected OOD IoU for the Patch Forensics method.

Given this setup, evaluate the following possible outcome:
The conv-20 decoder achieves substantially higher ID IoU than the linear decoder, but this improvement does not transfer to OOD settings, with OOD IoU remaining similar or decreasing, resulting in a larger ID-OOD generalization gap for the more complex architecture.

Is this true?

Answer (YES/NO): NO